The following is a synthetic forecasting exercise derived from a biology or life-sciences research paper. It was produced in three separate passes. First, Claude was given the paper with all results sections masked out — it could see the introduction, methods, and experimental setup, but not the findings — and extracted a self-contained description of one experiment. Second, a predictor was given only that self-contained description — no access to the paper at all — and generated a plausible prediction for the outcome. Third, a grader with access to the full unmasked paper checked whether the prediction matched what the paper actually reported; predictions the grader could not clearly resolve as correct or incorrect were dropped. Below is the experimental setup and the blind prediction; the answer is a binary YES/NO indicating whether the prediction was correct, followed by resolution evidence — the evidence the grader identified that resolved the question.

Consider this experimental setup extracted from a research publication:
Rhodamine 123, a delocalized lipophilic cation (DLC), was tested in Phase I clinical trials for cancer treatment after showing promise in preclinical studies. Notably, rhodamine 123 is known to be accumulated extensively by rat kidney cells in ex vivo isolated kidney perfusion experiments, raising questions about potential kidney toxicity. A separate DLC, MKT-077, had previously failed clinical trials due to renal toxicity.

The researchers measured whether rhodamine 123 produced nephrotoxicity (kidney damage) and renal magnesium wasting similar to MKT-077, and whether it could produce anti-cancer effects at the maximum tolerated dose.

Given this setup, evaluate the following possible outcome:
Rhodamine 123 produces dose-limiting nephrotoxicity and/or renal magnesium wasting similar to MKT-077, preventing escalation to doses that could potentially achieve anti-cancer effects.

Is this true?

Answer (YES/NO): NO